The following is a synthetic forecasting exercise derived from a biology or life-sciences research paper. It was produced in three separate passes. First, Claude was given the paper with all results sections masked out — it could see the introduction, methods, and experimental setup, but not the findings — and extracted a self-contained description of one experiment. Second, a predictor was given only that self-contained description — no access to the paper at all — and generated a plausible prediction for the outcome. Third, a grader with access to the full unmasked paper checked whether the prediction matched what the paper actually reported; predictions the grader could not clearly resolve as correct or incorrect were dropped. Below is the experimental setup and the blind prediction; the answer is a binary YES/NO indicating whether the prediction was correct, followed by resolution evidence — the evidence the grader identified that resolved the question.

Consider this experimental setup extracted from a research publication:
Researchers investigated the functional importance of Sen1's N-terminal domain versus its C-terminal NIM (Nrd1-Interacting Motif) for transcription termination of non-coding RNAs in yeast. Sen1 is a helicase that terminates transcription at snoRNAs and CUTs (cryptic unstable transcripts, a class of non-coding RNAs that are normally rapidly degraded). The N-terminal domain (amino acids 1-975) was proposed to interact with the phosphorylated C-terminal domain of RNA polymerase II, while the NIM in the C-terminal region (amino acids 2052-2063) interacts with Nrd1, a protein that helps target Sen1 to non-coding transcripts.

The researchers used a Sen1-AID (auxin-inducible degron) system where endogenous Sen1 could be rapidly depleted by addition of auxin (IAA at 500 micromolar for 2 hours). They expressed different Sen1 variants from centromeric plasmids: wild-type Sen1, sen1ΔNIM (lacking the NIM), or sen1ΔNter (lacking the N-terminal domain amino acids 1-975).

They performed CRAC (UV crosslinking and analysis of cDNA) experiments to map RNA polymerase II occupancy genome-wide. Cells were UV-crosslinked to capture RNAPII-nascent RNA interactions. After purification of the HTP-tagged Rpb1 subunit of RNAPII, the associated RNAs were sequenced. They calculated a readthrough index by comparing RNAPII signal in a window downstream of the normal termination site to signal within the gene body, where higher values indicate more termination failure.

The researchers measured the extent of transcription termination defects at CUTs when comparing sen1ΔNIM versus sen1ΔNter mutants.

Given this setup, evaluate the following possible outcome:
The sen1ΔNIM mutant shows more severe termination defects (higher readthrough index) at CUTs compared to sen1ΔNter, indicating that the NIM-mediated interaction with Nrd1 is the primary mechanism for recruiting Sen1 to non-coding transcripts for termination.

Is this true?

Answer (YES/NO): NO